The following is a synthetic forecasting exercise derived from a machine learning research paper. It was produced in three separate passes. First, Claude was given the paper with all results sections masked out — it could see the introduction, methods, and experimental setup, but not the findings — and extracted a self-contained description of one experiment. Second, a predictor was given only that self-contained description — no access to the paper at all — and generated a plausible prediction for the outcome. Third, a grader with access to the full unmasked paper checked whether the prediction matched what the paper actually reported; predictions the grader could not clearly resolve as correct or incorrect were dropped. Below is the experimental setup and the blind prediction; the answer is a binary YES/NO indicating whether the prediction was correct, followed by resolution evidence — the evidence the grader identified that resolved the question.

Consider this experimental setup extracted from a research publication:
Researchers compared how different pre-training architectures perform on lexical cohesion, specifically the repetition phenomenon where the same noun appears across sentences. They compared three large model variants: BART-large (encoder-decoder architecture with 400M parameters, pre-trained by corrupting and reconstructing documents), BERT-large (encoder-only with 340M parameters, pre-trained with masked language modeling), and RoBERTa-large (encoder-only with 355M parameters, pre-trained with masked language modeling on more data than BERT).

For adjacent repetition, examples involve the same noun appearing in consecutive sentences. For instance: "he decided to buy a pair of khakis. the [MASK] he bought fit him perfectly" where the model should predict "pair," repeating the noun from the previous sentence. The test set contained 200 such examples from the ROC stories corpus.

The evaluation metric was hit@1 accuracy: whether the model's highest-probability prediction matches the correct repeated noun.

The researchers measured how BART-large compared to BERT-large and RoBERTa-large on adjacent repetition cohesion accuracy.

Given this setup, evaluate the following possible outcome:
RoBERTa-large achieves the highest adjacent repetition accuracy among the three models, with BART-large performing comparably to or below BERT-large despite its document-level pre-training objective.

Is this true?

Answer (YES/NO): YES